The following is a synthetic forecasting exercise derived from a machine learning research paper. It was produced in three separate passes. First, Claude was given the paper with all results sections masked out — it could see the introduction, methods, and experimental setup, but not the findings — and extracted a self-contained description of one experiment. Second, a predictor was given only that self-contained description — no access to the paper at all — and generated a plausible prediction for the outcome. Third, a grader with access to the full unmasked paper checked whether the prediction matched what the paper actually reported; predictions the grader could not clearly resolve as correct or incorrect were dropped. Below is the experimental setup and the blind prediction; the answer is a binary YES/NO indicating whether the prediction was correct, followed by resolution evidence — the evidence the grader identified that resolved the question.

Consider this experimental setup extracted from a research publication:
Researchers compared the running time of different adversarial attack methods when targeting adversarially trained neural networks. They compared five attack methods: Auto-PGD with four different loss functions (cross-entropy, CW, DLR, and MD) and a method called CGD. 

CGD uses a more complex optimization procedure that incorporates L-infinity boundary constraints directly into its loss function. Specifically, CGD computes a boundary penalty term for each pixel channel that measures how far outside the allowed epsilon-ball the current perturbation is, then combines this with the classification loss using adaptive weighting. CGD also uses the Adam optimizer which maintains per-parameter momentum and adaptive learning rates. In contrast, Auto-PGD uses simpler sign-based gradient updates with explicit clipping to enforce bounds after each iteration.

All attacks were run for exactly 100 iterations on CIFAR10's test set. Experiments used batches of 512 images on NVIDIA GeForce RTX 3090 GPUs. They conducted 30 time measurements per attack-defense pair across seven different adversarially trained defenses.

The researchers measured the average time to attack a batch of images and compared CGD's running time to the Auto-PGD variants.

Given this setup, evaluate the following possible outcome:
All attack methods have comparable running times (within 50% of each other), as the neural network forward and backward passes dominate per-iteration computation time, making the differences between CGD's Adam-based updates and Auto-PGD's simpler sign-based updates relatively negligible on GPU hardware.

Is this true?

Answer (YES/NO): NO